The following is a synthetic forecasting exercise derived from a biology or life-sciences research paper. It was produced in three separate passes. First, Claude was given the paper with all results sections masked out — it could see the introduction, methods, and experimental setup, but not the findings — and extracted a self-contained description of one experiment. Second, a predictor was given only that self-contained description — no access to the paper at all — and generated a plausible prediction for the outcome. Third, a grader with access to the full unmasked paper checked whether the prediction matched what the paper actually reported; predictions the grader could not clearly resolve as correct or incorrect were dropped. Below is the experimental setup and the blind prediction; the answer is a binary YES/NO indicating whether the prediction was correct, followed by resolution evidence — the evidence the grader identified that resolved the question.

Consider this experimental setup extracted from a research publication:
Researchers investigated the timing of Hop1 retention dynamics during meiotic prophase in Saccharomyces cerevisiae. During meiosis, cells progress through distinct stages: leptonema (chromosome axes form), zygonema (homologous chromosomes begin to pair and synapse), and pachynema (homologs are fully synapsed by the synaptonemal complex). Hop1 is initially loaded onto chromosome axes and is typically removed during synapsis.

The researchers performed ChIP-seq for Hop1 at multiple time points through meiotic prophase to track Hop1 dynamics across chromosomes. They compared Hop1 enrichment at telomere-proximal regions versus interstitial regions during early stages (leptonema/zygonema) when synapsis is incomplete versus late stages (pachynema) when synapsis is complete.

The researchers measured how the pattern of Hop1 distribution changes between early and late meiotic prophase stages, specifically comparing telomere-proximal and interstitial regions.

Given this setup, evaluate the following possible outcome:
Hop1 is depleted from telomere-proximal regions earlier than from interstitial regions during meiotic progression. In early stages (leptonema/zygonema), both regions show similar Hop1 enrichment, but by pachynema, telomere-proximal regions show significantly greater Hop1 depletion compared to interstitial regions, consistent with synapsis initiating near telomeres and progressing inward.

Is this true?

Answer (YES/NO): NO